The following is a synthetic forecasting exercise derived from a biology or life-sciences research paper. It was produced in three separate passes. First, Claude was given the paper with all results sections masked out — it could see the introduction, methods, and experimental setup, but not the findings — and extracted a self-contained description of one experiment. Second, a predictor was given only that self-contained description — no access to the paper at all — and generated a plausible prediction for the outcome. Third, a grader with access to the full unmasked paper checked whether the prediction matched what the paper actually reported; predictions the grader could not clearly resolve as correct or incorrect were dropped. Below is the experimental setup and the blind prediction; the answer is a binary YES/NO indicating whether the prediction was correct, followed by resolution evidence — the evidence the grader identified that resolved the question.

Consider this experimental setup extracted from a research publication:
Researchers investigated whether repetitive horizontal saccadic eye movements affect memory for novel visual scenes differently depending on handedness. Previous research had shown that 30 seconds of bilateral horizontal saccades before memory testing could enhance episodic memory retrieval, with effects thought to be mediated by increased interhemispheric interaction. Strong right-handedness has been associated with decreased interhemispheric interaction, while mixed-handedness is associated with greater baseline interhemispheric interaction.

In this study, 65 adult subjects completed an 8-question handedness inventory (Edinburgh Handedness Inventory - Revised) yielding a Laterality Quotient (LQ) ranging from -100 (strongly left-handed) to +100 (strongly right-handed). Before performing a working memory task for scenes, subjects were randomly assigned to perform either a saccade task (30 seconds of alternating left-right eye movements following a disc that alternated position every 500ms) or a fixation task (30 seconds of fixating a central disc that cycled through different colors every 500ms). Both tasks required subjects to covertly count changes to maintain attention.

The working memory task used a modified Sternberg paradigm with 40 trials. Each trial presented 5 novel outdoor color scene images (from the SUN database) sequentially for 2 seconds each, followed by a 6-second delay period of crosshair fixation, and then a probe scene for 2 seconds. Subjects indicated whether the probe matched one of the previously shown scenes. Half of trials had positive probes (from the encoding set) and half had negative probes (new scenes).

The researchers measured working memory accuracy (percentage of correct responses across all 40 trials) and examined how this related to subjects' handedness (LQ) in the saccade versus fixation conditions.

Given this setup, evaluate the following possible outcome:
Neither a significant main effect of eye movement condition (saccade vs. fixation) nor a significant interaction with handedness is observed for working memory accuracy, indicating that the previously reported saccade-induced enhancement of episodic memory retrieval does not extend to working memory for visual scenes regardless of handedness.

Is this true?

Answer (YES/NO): NO